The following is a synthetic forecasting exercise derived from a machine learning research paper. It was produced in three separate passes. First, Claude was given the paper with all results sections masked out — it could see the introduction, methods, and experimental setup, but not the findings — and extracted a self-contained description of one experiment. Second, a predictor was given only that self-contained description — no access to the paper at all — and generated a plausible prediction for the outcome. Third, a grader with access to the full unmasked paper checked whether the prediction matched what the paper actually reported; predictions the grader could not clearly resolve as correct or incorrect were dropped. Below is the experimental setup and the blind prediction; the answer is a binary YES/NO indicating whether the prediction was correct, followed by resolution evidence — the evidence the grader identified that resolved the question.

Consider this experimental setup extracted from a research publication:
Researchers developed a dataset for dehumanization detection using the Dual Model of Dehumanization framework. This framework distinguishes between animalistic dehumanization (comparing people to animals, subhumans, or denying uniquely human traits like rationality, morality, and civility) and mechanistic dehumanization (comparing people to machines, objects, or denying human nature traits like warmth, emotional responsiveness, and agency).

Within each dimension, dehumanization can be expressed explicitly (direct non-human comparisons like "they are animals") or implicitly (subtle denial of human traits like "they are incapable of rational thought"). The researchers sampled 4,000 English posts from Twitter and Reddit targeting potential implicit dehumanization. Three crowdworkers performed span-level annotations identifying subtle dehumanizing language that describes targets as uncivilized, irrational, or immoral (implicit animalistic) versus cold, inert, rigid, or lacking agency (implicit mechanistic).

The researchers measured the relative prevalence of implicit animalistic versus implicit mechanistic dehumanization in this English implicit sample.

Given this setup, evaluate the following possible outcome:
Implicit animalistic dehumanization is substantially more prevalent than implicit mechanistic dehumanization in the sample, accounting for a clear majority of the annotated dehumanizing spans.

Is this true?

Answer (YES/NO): NO